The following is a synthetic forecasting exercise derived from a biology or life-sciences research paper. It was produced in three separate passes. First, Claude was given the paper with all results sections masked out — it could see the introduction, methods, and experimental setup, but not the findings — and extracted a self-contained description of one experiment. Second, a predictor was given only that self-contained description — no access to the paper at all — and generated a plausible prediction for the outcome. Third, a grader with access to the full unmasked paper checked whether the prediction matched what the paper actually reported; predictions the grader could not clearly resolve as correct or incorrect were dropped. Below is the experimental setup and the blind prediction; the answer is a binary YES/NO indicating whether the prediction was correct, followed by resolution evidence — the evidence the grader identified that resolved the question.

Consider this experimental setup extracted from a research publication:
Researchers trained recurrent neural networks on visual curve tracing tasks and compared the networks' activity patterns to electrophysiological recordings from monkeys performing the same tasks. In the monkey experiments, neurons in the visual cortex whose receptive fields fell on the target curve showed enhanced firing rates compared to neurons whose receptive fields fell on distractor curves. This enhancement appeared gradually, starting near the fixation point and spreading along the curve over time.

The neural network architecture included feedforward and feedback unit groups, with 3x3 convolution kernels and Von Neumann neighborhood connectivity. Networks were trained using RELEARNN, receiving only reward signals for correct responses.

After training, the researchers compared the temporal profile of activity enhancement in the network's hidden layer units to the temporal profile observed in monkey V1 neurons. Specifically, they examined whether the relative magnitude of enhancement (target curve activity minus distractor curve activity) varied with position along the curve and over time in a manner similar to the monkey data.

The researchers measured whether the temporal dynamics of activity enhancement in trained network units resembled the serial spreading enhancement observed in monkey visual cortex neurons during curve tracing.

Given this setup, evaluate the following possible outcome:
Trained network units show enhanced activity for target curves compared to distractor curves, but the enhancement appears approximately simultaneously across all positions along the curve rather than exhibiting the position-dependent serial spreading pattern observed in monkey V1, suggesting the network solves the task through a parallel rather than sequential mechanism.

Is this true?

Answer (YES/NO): NO